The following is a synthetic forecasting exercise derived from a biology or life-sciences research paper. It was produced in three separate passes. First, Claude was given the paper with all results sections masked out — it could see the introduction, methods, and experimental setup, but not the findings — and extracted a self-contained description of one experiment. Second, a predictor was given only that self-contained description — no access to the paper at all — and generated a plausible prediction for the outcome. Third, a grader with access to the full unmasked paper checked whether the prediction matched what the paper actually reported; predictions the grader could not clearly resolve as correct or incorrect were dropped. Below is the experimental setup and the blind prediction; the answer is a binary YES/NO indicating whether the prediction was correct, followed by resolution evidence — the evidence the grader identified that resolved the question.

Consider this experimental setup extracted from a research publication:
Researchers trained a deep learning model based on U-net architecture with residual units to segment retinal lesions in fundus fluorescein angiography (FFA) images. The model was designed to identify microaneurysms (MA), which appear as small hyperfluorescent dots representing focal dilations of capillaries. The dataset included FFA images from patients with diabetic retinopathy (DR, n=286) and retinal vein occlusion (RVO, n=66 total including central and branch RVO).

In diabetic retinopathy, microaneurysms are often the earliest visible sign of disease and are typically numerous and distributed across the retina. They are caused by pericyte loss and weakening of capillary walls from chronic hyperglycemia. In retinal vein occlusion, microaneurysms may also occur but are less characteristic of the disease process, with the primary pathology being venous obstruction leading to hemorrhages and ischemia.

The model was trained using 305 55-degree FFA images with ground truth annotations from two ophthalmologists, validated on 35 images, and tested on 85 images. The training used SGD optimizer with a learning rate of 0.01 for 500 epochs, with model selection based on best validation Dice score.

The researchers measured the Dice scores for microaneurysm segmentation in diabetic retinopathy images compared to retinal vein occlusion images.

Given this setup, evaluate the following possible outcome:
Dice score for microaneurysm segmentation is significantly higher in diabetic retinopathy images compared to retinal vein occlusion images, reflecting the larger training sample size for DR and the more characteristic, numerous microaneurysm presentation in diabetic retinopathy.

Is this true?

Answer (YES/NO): YES